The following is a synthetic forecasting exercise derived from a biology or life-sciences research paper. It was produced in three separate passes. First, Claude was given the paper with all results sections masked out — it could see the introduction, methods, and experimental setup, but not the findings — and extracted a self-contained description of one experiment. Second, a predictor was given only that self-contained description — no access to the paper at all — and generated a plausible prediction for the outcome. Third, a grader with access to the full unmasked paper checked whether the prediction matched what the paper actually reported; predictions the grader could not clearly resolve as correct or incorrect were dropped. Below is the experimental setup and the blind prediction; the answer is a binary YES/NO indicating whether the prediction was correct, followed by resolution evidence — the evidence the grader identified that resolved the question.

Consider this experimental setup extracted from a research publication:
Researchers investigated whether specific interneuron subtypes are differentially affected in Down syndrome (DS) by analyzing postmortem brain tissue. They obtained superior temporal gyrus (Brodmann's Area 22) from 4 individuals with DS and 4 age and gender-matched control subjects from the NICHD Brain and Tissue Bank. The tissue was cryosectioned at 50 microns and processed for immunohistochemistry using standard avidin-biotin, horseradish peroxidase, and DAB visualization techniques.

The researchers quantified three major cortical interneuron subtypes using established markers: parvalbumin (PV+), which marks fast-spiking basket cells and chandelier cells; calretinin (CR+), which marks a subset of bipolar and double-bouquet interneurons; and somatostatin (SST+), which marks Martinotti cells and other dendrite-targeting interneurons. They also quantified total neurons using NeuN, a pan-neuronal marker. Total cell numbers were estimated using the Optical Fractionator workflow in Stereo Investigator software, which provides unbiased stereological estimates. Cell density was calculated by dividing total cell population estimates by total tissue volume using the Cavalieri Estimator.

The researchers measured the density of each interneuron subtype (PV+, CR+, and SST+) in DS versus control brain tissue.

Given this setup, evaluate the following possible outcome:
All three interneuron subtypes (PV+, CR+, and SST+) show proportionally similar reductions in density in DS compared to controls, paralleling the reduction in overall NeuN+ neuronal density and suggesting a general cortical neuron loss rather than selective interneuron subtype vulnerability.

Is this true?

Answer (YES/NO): NO